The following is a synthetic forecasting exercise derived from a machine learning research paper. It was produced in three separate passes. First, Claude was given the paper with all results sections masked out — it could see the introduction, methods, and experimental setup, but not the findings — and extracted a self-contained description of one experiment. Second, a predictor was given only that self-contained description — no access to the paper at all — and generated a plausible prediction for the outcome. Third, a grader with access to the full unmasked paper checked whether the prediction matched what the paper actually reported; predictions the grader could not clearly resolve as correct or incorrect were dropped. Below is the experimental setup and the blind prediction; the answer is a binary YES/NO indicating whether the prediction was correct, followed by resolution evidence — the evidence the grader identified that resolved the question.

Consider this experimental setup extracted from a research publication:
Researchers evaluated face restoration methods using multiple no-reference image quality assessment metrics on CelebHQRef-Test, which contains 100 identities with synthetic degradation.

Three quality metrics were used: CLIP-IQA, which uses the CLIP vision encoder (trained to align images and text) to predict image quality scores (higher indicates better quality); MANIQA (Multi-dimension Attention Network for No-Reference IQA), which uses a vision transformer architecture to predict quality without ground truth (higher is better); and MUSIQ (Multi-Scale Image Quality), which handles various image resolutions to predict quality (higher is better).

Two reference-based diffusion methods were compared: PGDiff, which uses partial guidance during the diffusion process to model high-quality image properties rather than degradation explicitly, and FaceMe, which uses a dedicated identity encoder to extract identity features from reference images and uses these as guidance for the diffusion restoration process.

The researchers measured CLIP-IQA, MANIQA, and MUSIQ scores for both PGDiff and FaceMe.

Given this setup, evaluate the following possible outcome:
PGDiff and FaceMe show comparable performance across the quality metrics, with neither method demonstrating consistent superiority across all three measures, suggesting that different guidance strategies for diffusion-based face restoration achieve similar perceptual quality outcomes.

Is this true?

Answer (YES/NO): NO